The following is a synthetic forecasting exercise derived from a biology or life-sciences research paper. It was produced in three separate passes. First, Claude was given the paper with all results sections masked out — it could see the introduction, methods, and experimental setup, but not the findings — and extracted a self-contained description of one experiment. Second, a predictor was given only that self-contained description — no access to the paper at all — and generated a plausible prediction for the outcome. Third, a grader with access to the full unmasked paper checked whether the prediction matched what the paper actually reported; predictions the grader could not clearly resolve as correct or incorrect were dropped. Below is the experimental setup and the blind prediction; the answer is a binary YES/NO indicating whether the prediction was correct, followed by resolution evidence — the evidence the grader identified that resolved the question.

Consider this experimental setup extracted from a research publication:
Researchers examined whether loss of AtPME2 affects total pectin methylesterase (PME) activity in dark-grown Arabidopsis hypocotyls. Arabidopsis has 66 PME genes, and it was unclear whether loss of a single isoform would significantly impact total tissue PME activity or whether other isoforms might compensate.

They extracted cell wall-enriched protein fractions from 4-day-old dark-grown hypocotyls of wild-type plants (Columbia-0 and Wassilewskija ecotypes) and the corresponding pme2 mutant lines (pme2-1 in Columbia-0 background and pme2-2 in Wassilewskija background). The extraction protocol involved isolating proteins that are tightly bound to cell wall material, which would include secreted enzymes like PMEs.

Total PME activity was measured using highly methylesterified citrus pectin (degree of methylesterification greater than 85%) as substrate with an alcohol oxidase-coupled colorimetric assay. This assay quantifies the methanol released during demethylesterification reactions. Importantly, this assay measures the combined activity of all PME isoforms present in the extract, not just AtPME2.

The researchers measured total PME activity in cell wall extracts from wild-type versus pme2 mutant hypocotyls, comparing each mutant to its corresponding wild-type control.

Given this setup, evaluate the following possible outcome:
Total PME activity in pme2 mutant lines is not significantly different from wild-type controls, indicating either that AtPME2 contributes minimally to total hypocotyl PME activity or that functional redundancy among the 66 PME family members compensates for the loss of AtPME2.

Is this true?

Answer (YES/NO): NO